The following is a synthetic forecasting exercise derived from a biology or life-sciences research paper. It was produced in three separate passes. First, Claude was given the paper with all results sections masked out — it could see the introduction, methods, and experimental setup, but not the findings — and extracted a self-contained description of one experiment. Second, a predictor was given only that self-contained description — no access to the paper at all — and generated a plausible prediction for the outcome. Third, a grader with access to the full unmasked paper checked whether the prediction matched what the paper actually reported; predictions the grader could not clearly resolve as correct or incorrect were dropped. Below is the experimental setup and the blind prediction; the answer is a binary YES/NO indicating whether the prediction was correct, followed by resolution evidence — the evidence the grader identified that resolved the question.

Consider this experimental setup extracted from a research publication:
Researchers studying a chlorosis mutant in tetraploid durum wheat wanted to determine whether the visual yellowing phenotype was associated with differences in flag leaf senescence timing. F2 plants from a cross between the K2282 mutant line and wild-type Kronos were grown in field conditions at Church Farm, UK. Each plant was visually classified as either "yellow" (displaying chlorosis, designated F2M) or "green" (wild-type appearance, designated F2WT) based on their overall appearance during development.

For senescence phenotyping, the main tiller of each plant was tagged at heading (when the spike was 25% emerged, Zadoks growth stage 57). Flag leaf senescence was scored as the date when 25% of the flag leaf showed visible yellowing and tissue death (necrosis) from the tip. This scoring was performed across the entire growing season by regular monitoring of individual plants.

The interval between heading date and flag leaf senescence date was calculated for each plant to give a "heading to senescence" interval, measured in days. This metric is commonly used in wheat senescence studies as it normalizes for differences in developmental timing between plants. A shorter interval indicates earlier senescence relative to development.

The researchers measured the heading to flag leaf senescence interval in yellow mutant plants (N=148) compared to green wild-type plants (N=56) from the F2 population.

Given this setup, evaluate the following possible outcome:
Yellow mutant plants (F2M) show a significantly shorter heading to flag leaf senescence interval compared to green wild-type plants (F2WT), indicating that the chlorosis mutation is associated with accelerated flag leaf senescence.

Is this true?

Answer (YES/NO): YES